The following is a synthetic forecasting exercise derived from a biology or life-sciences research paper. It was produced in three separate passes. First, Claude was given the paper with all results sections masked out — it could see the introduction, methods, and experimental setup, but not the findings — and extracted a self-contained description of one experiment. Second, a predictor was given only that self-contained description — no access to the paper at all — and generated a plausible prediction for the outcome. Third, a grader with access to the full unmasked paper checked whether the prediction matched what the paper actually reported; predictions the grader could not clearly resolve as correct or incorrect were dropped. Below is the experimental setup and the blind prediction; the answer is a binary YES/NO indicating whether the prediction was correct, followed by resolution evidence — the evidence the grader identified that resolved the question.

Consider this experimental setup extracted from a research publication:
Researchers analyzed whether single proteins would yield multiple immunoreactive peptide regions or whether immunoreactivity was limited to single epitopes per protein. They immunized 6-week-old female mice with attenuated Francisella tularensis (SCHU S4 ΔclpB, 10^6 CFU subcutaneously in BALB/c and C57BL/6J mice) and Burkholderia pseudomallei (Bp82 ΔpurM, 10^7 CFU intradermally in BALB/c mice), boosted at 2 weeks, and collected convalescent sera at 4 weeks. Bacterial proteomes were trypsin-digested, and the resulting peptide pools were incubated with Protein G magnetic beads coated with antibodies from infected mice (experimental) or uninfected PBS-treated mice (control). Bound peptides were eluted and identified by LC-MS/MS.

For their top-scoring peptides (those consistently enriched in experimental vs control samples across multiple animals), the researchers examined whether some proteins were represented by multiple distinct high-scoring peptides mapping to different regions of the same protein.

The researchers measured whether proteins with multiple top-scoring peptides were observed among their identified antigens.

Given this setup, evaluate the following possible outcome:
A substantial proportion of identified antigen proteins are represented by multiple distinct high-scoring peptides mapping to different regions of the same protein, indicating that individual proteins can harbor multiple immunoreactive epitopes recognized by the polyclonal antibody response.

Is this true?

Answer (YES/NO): YES